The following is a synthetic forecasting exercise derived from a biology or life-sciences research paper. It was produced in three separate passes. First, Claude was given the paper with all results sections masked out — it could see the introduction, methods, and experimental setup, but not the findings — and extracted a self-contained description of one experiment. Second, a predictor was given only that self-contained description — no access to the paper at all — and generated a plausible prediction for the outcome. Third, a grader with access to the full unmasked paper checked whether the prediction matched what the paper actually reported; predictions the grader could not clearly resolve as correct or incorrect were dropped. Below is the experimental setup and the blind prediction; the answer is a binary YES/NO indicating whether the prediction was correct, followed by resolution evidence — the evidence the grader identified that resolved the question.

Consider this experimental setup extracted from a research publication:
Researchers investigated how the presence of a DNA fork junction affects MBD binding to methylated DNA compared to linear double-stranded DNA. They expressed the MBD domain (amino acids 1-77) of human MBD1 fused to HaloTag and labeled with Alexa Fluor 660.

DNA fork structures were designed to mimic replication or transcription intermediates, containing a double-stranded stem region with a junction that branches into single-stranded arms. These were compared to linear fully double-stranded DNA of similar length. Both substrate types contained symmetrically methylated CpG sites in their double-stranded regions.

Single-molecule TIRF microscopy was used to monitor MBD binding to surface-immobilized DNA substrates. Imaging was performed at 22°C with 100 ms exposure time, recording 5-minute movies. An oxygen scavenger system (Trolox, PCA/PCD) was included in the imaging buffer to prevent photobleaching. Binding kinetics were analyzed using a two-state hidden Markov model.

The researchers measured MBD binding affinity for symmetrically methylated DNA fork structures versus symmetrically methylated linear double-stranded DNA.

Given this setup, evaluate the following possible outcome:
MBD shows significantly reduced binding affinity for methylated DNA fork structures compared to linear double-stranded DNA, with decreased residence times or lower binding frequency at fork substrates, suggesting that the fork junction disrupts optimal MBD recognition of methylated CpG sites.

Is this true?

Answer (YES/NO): NO